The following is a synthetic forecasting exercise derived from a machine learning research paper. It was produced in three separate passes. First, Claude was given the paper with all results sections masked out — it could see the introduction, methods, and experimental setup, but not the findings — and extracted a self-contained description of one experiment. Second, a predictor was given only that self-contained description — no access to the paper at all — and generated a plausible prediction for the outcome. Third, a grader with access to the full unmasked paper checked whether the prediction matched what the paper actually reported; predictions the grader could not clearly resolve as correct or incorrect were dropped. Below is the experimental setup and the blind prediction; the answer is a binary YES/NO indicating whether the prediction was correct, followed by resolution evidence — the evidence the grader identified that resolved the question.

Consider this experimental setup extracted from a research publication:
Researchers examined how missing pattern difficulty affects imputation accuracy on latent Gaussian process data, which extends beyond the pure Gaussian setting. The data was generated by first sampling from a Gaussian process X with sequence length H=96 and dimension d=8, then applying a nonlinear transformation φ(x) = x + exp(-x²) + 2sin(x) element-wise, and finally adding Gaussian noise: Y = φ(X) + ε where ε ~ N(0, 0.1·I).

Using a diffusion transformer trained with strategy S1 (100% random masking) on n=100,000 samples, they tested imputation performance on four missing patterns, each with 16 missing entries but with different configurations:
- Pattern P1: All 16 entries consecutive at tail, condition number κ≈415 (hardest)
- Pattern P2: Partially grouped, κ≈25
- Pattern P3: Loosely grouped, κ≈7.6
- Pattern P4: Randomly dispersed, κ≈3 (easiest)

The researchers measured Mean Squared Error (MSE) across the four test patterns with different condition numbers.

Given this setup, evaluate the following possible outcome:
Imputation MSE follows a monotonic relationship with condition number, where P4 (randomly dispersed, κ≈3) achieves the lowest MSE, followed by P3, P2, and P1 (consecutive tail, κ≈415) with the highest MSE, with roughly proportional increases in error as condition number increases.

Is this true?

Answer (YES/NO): NO